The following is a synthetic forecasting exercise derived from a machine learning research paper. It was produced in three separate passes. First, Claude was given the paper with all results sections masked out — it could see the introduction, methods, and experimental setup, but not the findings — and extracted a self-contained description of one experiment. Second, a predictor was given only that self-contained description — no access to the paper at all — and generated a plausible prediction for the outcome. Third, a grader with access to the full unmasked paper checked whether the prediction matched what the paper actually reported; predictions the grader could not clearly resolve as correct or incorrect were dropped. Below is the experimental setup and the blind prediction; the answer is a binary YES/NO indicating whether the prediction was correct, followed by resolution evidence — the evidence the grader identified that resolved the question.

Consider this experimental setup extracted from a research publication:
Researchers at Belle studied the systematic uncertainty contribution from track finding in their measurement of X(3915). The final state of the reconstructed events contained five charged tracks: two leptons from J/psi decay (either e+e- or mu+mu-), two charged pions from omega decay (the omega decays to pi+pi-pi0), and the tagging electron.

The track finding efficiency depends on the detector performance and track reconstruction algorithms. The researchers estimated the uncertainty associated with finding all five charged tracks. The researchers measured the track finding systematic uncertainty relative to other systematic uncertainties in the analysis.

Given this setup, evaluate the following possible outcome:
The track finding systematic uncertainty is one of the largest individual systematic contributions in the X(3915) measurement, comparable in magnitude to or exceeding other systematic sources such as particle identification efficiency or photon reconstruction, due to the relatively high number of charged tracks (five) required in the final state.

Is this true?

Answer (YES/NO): NO